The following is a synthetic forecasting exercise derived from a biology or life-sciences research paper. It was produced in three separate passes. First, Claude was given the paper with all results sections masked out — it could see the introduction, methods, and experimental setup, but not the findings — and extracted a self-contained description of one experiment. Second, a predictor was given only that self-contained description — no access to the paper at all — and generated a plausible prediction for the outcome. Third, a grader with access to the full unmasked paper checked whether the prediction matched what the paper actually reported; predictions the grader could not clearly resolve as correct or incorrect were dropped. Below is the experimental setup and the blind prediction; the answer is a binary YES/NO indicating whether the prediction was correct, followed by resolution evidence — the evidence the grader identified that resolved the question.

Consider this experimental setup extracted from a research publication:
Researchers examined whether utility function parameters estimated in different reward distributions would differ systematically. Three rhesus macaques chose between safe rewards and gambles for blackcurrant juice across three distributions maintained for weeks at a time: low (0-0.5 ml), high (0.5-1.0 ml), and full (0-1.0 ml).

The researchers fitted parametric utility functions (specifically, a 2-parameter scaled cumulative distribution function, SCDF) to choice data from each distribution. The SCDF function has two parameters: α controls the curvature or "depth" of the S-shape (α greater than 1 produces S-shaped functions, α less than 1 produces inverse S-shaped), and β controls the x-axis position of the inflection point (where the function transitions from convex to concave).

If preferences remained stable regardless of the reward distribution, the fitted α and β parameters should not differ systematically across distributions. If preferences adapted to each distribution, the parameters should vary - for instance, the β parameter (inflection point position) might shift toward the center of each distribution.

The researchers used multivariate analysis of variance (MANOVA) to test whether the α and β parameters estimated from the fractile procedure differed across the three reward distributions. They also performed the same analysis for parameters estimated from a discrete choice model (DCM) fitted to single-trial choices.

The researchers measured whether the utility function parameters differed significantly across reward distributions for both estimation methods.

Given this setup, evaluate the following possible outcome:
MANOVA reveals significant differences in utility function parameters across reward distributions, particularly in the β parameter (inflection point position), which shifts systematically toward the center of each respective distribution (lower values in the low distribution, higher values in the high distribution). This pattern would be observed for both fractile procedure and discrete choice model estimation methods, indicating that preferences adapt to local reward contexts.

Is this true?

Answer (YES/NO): NO